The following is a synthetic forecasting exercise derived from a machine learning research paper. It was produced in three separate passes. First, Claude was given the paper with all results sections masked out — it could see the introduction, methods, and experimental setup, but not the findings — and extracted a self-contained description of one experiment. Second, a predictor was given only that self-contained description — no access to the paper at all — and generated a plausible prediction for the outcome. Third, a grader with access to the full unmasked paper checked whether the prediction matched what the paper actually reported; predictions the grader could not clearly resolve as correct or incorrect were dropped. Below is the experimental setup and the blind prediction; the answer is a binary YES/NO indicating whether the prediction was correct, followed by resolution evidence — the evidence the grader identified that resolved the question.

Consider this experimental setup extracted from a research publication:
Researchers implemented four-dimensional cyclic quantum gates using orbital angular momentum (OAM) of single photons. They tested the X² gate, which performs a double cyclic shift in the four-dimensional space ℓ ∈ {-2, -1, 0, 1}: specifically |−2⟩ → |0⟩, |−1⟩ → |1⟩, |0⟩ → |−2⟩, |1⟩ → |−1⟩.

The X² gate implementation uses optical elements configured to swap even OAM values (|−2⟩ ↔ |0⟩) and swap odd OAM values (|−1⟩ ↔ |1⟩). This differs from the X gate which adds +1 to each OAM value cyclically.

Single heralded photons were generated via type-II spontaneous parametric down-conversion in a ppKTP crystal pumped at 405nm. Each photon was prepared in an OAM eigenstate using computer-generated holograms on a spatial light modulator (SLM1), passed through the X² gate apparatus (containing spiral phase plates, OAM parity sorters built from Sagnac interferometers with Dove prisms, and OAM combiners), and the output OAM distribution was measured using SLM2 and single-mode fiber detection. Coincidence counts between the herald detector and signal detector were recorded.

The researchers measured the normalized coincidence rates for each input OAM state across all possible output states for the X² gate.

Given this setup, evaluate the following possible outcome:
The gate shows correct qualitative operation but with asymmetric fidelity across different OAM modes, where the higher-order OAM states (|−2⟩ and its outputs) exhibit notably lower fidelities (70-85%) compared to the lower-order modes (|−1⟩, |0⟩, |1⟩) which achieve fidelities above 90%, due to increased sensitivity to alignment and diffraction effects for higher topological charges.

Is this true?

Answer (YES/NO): NO